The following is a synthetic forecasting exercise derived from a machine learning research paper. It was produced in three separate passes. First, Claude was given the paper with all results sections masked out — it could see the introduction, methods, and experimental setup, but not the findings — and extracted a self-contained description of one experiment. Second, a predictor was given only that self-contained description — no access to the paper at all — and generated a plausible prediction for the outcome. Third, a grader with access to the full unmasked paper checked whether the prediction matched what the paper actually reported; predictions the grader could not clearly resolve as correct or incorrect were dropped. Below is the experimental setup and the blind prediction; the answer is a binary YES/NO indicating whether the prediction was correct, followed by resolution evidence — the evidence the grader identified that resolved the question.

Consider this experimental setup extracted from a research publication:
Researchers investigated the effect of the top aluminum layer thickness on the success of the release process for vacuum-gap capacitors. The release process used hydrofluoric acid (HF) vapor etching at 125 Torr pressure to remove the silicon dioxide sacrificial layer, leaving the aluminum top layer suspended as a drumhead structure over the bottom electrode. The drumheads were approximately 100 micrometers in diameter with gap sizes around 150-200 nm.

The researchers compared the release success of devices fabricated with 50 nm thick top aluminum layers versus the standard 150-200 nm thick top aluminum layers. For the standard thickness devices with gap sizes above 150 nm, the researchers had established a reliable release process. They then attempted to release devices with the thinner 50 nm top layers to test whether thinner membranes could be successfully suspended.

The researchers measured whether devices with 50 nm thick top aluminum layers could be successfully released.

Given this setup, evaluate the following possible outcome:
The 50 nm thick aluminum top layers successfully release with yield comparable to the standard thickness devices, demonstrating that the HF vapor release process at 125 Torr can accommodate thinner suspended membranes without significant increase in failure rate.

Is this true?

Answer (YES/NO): NO